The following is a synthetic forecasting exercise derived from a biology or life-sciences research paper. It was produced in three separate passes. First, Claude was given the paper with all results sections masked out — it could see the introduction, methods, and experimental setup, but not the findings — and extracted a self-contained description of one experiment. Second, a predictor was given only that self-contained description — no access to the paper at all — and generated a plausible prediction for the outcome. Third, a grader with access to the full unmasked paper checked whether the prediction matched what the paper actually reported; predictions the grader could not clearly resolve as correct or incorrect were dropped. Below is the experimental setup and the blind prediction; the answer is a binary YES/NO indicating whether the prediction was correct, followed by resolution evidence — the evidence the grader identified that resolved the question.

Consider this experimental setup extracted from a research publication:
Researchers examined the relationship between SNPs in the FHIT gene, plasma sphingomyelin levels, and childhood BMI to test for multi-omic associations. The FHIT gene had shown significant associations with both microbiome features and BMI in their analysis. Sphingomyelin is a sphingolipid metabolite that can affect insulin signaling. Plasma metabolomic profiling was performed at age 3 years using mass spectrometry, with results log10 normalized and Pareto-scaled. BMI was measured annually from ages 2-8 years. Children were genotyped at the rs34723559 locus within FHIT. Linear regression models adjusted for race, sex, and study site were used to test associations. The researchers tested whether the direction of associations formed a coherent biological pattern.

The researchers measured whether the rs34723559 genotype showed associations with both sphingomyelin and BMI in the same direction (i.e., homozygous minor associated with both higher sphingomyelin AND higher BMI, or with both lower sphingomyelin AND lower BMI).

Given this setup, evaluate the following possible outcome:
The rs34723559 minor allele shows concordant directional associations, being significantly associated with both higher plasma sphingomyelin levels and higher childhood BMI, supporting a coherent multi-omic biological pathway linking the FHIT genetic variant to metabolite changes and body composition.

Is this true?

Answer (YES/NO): YES